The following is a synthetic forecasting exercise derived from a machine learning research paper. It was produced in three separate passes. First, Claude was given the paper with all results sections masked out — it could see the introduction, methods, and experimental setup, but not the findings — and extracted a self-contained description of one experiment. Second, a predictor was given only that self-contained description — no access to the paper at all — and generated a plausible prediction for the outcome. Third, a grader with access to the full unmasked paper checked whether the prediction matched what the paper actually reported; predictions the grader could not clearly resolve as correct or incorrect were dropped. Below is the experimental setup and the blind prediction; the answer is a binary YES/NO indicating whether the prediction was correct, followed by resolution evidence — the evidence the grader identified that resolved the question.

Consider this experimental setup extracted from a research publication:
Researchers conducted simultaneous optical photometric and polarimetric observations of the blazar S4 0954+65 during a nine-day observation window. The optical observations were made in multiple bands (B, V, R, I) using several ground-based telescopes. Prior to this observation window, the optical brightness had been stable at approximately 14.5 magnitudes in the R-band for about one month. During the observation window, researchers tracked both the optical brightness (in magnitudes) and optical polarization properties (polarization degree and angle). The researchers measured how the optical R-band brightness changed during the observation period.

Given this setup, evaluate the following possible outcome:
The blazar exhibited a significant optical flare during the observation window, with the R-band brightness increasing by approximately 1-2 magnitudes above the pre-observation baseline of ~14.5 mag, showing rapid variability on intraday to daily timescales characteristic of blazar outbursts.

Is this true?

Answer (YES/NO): YES